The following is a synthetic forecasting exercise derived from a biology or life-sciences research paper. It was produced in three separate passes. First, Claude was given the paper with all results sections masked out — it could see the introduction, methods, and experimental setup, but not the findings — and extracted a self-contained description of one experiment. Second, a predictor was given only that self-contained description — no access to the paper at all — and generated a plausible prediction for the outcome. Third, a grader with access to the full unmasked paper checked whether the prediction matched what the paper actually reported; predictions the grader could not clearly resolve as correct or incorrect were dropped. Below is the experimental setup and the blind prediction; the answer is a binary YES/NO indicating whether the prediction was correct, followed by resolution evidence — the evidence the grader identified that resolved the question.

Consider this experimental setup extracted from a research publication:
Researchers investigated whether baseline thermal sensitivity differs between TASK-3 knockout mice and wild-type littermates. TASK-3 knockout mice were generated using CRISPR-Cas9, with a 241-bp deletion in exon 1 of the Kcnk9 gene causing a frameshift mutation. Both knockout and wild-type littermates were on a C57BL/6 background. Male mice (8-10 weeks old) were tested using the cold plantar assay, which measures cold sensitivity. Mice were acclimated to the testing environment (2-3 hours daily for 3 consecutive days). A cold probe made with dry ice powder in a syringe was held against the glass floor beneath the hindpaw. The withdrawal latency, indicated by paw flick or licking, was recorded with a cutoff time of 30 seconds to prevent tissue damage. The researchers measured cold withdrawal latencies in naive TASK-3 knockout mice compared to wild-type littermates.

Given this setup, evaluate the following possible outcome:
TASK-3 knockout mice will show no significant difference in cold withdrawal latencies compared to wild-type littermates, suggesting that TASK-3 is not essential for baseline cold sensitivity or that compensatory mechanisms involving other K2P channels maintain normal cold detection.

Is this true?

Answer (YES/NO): NO